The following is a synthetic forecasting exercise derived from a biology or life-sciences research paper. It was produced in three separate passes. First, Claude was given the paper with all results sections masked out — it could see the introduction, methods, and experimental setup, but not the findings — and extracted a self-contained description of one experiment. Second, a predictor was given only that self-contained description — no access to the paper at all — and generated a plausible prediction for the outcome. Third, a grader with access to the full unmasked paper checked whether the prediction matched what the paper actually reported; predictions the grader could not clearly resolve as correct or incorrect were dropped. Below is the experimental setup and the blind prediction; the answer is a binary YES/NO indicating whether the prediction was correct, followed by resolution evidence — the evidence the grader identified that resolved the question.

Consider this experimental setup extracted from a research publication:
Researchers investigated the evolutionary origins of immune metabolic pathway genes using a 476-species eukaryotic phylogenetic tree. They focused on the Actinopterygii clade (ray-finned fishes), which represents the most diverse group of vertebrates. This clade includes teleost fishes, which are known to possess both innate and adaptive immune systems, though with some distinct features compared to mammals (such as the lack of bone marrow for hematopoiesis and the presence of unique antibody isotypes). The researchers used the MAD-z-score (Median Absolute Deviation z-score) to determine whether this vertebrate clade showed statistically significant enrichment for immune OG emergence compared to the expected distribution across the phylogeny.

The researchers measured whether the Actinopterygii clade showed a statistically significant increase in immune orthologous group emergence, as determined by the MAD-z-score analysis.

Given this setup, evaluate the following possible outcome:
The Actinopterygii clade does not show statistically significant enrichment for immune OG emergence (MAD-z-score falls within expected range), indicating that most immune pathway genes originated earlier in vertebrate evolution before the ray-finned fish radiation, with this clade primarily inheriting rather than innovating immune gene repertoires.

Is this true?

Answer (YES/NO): NO